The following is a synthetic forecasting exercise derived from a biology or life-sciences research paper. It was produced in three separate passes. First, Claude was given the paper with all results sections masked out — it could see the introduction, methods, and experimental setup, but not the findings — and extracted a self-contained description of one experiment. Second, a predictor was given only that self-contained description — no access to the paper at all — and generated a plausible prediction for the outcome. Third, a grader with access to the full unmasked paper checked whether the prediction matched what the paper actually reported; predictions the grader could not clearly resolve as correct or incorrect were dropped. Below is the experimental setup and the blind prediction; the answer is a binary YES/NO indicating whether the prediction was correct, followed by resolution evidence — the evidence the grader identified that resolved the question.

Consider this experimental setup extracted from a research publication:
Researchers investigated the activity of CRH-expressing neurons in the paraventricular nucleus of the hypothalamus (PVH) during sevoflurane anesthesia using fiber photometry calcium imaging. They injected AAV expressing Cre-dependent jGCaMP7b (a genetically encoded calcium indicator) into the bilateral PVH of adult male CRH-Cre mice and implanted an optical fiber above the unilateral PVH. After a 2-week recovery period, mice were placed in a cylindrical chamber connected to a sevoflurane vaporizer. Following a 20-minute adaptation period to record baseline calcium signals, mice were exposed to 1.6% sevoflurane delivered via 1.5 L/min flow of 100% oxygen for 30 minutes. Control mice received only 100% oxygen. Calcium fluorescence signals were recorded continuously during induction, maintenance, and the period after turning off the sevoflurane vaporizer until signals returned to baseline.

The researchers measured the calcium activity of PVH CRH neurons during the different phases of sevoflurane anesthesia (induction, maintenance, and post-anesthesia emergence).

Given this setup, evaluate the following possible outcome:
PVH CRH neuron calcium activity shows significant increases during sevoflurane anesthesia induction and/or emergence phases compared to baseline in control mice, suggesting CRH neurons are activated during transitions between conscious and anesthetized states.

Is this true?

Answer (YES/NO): NO